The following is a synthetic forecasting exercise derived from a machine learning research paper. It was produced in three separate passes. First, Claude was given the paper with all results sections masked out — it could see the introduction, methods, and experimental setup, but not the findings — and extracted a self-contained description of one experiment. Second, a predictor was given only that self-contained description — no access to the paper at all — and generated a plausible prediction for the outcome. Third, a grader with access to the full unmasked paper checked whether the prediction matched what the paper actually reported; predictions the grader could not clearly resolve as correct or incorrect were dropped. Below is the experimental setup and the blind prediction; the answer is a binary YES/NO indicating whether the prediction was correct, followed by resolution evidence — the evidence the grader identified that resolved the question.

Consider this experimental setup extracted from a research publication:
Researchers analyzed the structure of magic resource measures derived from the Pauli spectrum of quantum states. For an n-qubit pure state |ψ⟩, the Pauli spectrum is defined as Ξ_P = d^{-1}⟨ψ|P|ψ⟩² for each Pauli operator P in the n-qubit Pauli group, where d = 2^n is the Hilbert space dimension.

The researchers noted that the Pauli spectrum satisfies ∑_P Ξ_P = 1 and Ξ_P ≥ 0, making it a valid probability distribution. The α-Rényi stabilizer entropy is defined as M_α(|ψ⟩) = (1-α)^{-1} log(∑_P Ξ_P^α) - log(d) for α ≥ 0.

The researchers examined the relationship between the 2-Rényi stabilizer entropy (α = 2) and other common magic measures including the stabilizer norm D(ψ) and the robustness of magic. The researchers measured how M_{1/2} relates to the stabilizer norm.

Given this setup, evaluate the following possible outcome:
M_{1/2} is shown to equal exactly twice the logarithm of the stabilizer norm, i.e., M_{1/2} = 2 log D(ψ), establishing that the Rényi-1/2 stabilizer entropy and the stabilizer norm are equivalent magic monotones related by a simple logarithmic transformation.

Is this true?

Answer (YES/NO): YES